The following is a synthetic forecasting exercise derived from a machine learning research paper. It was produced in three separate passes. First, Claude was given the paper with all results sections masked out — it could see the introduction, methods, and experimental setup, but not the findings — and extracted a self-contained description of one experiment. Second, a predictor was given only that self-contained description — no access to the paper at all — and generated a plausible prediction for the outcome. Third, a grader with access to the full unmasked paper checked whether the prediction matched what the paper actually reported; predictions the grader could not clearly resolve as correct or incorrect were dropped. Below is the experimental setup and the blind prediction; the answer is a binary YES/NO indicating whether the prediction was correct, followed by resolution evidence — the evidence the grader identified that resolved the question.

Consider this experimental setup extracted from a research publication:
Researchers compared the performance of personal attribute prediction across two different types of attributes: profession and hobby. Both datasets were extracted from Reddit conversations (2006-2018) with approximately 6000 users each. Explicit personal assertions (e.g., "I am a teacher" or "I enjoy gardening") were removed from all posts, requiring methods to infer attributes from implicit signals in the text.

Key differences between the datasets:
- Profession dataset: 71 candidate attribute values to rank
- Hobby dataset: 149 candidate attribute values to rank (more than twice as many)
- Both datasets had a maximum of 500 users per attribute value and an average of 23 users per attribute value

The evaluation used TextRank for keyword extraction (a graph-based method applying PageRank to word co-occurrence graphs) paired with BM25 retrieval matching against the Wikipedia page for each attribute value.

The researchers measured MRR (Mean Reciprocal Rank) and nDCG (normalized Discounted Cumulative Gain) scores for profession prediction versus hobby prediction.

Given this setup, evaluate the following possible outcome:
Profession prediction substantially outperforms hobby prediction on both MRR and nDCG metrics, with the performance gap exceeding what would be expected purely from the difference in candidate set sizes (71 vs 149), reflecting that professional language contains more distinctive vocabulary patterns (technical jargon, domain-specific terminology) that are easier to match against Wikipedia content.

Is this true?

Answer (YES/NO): NO